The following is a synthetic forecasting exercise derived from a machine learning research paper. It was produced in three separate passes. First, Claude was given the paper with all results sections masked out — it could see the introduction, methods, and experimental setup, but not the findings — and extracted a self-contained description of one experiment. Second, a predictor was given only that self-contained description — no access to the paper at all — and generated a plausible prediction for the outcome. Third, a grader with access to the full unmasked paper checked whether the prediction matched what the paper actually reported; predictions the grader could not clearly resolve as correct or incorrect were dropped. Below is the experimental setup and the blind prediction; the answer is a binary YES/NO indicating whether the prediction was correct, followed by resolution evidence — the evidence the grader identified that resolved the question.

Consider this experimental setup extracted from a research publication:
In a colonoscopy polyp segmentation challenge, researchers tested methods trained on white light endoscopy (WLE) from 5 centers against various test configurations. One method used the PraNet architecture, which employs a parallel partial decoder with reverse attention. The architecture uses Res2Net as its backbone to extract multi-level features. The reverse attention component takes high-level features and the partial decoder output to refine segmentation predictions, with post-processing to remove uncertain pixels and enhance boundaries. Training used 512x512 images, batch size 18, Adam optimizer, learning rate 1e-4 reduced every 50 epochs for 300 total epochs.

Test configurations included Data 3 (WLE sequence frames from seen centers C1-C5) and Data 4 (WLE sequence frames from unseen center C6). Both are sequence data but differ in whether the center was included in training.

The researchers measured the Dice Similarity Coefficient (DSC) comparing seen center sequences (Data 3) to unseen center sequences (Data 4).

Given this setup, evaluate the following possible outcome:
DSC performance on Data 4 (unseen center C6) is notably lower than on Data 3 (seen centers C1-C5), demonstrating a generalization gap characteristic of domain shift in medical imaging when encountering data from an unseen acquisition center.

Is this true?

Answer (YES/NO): YES